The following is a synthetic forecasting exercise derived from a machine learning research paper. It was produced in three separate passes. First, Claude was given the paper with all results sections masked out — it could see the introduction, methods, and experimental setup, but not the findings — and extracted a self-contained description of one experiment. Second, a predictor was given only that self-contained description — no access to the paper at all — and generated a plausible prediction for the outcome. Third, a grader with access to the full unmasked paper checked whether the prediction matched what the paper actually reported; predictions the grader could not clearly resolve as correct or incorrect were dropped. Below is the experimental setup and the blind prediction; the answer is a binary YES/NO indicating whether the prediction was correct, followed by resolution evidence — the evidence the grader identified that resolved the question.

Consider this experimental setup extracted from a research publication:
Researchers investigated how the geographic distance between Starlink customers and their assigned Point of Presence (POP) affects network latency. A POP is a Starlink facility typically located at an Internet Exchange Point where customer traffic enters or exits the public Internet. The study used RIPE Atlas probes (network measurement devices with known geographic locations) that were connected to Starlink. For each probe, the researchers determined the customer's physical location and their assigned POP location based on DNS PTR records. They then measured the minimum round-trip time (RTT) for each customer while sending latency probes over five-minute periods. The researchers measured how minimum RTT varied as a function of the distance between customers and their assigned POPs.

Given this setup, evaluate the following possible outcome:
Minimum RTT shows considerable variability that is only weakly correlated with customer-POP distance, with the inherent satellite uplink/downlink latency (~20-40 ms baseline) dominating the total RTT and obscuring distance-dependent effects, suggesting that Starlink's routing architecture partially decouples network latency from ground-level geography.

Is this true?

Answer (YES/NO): NO